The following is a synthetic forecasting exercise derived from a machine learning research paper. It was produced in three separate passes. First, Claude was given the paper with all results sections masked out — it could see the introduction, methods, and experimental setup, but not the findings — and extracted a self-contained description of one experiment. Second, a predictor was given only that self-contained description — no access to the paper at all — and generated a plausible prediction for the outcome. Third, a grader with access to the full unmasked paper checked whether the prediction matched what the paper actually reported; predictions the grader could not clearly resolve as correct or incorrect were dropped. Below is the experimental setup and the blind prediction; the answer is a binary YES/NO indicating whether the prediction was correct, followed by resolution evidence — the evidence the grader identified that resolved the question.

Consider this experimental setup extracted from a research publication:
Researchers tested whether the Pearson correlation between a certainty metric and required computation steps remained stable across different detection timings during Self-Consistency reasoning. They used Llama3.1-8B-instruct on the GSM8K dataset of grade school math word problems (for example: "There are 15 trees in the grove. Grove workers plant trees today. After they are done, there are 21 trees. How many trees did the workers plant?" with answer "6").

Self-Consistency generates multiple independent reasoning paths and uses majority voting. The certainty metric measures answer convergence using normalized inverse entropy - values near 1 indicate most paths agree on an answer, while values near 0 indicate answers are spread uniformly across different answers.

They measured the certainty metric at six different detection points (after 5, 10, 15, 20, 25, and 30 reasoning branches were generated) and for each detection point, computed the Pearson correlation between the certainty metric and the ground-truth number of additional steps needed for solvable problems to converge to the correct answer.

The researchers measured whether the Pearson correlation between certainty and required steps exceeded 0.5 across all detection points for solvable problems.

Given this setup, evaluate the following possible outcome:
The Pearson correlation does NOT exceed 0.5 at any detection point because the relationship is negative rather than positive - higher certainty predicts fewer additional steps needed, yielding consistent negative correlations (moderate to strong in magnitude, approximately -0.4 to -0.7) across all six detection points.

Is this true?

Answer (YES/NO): NO